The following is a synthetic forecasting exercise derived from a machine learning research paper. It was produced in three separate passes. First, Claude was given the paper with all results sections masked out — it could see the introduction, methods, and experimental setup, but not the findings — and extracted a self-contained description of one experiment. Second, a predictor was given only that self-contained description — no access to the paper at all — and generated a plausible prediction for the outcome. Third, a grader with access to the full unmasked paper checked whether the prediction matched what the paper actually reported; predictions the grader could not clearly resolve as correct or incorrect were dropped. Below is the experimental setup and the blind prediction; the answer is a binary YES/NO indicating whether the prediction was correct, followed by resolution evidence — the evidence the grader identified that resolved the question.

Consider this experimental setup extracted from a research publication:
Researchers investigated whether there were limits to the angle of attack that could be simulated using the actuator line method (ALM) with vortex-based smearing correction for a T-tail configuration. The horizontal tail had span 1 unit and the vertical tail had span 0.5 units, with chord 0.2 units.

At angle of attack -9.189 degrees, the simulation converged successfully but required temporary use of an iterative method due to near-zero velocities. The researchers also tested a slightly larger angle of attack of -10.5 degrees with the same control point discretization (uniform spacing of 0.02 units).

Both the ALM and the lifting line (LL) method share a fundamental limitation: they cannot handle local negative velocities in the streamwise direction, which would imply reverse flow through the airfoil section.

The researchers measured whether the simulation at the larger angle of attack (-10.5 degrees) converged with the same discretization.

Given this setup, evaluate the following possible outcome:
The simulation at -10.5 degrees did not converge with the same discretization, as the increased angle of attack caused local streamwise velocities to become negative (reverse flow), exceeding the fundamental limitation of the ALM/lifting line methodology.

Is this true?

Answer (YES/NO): YES